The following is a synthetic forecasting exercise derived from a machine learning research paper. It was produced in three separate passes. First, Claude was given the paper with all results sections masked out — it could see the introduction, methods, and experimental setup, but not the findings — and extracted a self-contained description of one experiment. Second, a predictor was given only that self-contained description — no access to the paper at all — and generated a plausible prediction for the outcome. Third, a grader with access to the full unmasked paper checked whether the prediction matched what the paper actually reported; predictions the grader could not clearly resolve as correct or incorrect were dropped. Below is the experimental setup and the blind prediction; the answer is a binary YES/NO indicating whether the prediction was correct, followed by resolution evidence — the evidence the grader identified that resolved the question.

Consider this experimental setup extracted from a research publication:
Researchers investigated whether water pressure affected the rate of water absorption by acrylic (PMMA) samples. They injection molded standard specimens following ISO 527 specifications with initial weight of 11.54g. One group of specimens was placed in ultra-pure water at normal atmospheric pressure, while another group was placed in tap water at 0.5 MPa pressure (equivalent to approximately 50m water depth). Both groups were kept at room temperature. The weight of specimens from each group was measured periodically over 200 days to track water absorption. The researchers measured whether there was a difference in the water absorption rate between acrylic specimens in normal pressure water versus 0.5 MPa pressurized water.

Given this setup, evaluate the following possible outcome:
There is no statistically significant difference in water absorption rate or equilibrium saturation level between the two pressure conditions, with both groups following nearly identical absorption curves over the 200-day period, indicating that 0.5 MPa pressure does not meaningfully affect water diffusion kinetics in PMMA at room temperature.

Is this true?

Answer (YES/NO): YES